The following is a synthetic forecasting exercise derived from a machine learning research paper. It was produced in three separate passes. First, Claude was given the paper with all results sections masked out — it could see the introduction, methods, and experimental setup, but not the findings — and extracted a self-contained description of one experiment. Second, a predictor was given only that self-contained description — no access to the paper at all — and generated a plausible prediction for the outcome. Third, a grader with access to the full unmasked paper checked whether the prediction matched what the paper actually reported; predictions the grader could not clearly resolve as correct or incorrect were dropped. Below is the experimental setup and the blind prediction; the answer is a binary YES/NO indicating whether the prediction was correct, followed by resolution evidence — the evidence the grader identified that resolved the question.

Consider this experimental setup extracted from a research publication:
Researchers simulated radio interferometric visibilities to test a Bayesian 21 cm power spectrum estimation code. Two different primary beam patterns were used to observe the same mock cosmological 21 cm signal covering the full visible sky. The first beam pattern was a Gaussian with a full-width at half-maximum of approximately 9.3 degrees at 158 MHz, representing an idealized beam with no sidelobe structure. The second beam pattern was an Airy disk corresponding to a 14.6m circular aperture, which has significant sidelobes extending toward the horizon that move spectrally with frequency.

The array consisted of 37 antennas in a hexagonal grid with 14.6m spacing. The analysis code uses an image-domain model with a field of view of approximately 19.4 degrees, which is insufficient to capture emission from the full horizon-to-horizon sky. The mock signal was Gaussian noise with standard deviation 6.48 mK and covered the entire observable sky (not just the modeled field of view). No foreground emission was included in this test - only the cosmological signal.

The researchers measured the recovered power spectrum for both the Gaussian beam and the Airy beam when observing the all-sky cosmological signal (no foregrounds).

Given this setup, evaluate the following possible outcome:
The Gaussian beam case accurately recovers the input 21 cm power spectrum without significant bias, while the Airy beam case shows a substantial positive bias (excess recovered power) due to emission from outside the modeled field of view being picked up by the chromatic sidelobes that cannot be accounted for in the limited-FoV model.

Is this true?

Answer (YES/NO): NO